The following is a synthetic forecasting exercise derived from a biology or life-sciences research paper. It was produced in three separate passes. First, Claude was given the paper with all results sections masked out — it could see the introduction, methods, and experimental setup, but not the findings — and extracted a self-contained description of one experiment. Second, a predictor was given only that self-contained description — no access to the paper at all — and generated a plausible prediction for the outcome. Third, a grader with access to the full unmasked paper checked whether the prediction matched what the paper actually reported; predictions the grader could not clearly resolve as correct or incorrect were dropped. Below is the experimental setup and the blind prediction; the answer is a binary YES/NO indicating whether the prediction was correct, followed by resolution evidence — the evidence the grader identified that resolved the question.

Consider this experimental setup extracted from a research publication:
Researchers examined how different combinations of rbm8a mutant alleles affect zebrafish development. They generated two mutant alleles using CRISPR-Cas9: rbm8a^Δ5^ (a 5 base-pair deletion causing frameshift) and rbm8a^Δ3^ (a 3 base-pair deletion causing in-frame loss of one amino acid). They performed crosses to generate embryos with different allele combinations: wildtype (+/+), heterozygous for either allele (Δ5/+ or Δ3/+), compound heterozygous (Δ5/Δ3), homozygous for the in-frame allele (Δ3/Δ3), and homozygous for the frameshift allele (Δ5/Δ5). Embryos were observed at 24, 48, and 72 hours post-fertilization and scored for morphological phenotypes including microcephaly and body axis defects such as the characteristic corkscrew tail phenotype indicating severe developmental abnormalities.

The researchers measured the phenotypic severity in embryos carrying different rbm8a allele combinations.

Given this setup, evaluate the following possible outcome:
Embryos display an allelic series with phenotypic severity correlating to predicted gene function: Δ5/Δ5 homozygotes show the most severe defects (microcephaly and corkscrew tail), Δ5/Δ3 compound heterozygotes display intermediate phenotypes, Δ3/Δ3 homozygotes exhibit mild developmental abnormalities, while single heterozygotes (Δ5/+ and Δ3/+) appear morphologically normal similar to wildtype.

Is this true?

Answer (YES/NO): NO